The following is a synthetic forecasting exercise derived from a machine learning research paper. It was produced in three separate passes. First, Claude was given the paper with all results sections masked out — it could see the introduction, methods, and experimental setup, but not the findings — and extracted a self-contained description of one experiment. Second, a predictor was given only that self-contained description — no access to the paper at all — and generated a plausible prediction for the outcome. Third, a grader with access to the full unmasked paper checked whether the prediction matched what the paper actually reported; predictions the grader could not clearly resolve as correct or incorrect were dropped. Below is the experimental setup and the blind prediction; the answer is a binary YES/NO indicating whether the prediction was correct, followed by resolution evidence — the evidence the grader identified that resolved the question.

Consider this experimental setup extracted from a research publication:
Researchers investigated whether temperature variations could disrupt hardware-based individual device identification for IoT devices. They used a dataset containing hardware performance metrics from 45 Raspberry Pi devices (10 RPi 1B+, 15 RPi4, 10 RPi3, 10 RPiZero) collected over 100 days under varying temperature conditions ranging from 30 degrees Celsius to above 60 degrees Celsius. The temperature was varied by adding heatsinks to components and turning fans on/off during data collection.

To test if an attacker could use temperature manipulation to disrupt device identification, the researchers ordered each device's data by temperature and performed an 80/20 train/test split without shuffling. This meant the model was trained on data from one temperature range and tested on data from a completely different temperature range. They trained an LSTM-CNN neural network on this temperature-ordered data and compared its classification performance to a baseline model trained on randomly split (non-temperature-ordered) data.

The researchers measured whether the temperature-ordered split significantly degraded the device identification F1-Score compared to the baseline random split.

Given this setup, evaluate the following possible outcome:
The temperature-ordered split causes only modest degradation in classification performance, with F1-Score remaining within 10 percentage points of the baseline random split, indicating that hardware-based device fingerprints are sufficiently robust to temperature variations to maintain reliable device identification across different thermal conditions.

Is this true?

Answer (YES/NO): YES